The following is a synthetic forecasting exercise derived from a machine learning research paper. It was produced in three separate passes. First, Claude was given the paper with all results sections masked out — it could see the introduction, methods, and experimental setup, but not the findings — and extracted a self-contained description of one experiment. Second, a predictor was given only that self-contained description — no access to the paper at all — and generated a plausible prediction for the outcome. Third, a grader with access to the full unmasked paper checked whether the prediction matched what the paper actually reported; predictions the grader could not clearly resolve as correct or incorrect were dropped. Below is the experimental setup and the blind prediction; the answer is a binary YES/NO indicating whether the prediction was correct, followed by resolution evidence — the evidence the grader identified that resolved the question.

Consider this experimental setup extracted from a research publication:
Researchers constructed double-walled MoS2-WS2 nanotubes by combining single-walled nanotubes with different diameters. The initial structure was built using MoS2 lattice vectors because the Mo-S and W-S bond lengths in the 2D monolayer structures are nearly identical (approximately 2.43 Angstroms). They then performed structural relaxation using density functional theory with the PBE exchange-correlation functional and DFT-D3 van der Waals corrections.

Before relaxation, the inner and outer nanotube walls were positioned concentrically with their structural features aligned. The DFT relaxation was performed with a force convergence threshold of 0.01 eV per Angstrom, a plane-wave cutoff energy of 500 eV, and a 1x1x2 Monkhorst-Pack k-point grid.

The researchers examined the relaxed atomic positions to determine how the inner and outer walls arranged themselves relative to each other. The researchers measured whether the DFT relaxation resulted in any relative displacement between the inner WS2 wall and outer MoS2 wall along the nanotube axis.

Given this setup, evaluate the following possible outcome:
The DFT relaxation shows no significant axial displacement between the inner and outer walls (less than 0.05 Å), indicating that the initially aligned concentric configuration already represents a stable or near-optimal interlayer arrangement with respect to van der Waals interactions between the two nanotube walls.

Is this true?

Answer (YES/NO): NO